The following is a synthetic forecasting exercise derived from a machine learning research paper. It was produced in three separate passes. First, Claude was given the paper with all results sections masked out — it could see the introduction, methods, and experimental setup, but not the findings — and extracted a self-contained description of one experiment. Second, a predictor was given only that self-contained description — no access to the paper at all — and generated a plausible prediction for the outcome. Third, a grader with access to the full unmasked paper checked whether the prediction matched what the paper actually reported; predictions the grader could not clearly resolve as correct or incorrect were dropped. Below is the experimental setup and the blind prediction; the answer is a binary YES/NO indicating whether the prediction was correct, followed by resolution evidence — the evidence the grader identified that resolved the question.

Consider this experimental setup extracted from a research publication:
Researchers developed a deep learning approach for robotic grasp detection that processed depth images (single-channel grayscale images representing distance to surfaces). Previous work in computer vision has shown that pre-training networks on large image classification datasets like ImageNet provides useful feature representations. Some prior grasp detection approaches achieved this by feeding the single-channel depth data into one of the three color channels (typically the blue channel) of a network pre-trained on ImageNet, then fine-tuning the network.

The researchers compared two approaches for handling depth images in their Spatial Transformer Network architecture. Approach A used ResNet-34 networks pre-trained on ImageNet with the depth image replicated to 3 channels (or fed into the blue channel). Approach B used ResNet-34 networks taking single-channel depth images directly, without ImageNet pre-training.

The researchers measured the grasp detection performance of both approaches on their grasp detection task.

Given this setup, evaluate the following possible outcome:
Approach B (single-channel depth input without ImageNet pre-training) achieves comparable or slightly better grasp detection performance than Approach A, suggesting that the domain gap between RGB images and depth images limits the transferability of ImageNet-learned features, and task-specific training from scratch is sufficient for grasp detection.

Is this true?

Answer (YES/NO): YES